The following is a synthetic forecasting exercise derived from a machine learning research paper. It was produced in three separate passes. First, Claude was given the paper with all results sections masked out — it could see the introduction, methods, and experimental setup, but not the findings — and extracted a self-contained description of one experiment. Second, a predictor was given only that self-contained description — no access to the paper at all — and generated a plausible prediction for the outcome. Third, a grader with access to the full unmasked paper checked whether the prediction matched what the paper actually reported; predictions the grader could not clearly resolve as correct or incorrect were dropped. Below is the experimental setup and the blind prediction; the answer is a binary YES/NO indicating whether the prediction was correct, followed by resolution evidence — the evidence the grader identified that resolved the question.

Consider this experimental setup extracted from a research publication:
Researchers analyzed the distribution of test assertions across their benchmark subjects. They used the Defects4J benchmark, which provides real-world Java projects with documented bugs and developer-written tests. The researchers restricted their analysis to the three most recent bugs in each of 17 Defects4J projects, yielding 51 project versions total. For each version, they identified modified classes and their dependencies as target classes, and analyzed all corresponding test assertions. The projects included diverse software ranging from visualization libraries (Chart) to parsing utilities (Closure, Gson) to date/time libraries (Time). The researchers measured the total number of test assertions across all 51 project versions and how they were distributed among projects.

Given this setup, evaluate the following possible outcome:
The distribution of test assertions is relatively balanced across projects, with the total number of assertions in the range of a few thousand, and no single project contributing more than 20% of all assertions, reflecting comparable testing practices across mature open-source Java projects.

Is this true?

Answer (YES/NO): NO